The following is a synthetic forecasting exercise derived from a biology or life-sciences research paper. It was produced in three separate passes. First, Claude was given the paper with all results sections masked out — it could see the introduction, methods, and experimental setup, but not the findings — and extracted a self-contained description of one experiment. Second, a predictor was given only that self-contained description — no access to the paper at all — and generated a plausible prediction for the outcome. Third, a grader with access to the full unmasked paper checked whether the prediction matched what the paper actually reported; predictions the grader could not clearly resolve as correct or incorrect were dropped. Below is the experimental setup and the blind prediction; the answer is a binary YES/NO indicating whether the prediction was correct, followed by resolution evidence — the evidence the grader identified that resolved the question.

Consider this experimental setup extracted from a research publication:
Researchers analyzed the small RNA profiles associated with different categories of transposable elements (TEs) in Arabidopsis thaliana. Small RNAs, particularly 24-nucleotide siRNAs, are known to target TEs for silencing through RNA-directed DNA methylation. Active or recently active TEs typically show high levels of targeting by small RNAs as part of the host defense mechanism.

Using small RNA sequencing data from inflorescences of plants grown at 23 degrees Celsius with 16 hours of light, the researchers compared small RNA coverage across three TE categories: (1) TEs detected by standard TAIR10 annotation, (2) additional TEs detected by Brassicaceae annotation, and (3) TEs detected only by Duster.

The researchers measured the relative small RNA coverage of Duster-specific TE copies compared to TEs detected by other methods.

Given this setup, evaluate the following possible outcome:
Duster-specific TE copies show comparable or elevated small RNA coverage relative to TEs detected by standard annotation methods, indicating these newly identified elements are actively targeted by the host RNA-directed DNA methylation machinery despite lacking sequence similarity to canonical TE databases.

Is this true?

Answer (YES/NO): NO